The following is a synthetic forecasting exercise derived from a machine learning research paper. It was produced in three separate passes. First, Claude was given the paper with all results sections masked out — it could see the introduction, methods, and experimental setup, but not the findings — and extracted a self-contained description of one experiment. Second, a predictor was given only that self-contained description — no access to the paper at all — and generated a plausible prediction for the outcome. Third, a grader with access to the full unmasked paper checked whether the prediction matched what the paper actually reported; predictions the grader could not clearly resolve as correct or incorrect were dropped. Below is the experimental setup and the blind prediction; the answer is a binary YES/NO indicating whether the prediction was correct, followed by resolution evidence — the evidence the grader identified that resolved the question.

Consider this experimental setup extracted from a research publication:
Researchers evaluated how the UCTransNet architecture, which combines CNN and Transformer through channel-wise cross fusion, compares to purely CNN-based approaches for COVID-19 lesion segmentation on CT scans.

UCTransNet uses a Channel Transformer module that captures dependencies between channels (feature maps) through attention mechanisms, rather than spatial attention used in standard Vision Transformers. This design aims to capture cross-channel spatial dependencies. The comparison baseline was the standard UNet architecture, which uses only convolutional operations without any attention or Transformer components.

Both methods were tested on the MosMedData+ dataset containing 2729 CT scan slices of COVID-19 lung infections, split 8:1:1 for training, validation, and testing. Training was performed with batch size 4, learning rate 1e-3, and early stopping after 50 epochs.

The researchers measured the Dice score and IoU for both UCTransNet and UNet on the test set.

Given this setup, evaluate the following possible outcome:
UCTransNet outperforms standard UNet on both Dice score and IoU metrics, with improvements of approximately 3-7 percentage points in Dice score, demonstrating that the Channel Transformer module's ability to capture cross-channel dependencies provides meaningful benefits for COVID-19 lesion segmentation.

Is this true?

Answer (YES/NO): NO